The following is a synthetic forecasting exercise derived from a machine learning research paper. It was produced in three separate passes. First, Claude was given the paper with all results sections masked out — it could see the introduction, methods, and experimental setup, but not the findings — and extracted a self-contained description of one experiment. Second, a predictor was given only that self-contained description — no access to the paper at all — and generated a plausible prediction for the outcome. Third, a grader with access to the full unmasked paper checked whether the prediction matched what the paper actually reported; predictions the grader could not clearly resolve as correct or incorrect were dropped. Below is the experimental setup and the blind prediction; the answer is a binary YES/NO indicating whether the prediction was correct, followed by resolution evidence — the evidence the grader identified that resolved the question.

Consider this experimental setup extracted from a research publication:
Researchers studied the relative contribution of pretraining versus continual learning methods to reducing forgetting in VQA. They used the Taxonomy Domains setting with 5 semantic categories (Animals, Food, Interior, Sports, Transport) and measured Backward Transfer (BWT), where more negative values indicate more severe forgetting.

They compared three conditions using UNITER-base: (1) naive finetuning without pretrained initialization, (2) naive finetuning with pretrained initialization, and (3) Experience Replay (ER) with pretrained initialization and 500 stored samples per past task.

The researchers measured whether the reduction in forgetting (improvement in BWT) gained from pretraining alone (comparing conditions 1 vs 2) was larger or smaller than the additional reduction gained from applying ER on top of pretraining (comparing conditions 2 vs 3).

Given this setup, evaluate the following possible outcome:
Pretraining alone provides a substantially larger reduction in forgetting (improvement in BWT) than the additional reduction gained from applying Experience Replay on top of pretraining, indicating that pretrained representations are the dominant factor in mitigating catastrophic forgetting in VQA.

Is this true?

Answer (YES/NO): YES